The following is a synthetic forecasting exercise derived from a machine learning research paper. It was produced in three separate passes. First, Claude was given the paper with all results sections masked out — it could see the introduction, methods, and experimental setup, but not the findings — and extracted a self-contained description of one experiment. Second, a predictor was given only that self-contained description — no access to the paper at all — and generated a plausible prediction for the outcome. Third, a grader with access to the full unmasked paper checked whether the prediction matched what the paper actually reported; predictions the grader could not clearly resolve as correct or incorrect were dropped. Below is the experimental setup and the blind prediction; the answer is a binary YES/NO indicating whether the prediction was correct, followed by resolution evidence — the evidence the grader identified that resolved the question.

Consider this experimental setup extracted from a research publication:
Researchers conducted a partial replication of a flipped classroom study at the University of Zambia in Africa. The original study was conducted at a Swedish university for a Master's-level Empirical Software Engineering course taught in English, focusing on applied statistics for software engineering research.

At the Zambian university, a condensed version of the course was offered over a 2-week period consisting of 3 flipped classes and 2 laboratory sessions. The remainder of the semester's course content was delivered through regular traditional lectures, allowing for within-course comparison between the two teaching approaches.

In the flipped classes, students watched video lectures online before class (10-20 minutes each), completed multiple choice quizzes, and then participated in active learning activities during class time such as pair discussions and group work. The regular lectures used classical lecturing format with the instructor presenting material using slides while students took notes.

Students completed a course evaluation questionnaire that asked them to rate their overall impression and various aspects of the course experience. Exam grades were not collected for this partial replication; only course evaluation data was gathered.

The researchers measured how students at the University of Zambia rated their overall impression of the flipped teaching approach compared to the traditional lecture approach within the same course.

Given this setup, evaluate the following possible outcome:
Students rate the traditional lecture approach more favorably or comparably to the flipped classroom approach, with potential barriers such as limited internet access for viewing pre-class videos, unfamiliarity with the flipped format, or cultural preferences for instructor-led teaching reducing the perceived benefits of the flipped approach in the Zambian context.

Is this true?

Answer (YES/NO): NO